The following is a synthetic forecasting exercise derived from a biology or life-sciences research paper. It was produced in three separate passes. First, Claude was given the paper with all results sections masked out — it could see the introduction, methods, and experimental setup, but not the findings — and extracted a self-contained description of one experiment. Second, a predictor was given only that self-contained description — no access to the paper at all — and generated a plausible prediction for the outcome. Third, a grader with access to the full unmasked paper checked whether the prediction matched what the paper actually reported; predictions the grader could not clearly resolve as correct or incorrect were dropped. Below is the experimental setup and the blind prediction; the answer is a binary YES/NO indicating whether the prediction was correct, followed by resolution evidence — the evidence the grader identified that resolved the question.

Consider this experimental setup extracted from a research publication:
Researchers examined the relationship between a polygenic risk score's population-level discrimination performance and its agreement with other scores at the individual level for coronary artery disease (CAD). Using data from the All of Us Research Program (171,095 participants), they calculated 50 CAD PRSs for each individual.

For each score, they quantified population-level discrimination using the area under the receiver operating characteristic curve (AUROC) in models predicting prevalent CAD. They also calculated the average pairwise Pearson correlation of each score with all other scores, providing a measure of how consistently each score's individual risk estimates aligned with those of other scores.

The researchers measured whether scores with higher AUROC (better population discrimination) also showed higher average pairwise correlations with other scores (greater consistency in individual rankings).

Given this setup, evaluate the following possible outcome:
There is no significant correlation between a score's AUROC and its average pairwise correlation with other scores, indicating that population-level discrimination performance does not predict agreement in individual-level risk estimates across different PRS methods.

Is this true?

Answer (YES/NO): NO